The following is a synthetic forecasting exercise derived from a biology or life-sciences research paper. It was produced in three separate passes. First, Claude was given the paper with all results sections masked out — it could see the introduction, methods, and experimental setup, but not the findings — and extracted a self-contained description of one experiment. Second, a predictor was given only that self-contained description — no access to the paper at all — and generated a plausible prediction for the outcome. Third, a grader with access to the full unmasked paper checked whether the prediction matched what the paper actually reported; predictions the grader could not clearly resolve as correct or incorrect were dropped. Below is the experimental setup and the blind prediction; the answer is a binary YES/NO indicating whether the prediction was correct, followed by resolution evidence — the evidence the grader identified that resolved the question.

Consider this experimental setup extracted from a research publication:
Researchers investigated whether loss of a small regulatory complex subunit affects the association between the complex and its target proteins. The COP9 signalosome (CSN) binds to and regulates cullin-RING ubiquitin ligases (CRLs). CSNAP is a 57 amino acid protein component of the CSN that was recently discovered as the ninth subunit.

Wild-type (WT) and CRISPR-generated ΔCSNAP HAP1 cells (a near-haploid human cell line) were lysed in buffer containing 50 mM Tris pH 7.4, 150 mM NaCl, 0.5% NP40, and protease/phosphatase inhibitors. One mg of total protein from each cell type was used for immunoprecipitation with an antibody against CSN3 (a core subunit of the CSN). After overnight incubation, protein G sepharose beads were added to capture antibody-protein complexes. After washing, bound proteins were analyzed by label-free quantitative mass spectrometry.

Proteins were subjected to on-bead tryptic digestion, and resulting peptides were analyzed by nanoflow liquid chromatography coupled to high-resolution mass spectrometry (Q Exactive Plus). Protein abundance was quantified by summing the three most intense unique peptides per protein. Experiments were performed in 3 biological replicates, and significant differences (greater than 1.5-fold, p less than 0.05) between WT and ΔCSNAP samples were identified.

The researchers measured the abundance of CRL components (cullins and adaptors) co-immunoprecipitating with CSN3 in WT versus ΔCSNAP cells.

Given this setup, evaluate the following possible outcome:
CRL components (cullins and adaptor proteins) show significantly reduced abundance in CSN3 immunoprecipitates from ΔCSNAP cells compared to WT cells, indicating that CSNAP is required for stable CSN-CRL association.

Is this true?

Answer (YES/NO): NO